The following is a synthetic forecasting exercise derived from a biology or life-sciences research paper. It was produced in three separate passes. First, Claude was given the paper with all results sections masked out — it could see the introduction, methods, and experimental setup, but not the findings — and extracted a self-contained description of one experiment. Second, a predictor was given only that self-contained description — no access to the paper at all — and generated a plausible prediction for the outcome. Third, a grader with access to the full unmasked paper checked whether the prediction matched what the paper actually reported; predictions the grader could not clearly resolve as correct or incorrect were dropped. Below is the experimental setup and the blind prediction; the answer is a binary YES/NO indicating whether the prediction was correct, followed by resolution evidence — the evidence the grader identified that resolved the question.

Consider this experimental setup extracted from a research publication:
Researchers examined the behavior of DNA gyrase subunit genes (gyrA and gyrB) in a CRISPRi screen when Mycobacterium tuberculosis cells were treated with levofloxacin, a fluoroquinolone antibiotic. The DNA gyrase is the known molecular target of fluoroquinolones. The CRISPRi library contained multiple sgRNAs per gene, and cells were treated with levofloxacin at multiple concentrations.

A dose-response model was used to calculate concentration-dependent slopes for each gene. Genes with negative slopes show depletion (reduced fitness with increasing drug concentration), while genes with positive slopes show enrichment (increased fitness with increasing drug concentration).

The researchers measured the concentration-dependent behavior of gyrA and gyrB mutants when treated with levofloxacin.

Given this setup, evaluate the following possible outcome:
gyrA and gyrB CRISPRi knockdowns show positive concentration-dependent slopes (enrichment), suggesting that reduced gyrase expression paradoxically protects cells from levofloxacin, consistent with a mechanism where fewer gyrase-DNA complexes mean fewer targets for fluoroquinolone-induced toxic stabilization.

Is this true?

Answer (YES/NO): YES